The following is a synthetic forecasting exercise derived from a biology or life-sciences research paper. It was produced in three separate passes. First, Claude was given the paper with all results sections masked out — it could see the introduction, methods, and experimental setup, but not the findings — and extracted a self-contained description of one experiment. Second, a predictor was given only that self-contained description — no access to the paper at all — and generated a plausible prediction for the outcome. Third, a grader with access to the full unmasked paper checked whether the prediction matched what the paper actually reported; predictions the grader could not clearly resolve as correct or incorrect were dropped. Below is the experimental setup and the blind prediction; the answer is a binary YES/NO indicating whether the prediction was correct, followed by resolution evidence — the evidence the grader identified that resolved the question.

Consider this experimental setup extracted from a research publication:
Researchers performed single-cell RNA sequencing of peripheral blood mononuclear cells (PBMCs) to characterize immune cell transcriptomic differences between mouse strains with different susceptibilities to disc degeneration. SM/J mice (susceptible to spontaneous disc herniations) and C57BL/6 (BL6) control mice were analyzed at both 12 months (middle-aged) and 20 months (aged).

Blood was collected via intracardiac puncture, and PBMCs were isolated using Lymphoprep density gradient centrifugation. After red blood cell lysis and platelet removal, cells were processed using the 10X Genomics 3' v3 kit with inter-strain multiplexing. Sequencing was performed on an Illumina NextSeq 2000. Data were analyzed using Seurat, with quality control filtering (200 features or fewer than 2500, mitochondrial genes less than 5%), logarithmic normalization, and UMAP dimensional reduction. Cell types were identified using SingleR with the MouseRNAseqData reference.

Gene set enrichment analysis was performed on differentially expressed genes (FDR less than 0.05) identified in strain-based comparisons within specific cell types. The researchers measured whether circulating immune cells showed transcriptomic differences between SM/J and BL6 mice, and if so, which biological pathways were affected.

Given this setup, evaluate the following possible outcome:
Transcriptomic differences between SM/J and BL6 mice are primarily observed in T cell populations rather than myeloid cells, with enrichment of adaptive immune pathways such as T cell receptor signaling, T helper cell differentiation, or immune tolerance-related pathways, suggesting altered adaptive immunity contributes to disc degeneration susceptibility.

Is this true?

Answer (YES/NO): NO